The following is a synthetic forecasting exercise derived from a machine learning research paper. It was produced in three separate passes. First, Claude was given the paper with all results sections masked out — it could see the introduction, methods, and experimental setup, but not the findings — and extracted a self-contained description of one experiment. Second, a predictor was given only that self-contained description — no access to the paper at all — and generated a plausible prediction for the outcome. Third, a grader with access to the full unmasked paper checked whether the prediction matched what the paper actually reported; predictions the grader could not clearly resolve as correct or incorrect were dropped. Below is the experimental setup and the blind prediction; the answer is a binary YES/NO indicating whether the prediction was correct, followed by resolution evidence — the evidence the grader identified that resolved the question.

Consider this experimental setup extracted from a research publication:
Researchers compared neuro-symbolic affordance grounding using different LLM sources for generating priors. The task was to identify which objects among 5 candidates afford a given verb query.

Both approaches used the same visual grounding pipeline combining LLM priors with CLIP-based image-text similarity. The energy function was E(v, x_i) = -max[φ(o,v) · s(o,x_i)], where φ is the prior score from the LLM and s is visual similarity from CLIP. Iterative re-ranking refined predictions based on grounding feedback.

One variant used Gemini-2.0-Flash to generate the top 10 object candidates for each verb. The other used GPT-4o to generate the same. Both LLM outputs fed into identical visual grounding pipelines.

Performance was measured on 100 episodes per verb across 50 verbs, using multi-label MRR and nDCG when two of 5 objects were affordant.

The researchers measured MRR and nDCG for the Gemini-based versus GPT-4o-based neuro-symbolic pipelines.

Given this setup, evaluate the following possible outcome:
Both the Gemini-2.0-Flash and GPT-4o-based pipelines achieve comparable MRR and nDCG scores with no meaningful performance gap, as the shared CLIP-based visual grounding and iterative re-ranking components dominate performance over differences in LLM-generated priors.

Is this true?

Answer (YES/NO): NO